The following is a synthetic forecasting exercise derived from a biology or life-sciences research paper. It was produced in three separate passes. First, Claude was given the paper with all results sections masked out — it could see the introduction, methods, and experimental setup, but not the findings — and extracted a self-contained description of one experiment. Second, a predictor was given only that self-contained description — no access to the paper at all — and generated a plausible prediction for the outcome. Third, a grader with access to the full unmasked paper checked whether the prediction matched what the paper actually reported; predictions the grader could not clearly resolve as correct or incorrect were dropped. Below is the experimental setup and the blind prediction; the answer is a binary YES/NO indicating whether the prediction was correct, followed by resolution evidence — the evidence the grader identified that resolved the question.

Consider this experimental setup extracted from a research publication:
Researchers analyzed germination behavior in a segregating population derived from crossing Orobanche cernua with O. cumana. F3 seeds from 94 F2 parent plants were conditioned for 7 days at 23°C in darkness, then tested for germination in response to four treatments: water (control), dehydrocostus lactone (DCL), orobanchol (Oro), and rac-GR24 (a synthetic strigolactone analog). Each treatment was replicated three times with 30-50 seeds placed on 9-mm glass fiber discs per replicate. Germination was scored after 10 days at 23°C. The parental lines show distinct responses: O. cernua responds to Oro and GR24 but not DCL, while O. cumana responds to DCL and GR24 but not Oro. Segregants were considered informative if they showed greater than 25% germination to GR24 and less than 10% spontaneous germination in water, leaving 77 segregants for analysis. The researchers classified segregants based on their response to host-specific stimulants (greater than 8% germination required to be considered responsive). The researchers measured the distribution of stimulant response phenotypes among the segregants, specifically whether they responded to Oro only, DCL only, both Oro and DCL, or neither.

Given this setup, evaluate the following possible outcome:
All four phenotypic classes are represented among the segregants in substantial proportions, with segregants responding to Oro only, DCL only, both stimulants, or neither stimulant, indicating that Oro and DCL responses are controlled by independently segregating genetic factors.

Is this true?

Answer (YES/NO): NO